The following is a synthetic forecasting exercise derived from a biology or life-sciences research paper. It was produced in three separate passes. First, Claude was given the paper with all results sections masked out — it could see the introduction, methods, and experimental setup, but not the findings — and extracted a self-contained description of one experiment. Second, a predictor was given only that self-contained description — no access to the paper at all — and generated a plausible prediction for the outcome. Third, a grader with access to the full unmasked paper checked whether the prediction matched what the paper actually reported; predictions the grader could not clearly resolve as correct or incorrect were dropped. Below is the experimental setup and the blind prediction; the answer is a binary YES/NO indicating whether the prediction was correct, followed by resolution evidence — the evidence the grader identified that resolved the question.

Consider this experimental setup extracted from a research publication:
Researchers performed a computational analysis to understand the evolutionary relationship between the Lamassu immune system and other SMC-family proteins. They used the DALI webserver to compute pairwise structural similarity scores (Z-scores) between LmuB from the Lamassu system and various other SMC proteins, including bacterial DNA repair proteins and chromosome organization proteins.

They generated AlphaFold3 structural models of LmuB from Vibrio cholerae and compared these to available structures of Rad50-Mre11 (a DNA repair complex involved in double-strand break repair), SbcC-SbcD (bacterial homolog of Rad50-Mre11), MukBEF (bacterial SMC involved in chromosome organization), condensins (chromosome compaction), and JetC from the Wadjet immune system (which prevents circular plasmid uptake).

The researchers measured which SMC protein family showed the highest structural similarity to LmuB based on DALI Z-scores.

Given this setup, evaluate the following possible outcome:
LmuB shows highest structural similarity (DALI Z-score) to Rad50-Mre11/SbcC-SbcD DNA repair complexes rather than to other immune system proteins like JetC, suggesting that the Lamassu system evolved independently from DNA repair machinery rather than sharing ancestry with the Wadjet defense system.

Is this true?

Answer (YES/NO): NO